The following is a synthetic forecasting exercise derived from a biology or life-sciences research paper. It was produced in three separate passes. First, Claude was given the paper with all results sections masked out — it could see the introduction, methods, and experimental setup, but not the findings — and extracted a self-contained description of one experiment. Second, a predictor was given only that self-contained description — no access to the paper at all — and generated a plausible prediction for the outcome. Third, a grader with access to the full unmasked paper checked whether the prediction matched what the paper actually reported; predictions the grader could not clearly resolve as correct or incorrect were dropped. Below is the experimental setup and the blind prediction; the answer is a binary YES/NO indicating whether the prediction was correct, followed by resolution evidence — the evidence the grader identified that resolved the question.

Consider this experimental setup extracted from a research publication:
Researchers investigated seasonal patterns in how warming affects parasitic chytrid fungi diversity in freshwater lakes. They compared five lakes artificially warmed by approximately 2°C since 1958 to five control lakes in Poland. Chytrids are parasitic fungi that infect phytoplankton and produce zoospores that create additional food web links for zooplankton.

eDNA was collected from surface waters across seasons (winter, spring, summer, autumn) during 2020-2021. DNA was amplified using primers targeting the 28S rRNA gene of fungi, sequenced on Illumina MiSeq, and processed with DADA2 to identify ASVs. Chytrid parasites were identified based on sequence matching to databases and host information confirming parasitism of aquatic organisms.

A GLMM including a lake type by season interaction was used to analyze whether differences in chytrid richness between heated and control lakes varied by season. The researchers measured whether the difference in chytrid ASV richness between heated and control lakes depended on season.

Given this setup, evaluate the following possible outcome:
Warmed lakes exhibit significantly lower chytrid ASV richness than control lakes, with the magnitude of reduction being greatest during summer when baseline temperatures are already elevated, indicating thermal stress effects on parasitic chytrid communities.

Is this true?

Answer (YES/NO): NO